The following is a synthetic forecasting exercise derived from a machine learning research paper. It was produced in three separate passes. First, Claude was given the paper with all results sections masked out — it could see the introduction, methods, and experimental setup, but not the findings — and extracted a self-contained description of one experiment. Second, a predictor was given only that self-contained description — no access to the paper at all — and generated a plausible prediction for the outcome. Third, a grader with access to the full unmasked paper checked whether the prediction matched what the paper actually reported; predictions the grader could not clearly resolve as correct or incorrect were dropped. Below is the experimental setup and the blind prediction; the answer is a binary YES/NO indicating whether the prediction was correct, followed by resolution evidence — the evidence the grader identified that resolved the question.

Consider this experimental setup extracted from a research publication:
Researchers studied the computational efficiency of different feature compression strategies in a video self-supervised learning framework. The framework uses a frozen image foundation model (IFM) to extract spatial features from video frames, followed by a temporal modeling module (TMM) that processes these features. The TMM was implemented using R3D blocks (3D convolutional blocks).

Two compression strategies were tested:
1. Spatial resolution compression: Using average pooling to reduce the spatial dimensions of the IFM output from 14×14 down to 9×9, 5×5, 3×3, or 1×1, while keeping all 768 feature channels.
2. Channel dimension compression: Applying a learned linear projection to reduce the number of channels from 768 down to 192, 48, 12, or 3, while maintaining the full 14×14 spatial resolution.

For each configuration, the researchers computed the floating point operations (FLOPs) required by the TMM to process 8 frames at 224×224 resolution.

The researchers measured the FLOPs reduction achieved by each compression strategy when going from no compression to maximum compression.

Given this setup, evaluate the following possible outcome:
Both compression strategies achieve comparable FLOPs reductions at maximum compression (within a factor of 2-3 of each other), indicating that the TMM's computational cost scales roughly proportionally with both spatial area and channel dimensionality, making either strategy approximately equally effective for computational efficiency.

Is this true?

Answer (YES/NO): NO